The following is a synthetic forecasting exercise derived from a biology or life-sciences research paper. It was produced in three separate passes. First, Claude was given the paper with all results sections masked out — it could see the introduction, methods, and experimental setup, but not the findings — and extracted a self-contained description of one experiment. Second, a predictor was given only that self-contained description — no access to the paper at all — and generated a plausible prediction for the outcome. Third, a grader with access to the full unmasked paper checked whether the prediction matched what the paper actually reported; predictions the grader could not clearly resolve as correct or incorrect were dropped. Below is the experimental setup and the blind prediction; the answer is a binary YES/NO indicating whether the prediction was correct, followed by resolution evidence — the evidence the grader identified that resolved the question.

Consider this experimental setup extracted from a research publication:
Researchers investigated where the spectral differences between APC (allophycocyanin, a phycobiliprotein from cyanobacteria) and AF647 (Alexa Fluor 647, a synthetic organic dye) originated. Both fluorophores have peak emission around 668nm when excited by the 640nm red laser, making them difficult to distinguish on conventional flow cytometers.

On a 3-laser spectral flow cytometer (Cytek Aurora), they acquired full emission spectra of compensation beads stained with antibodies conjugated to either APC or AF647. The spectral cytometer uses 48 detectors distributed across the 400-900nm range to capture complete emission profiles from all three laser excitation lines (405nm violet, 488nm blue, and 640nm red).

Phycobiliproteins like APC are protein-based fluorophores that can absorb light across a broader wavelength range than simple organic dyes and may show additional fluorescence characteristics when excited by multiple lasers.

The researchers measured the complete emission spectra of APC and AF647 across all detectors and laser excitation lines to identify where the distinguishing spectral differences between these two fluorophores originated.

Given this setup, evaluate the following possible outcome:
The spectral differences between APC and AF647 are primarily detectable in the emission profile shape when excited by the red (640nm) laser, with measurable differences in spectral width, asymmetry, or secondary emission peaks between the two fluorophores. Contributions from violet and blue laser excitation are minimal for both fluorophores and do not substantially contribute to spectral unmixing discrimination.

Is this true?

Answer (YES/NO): NO